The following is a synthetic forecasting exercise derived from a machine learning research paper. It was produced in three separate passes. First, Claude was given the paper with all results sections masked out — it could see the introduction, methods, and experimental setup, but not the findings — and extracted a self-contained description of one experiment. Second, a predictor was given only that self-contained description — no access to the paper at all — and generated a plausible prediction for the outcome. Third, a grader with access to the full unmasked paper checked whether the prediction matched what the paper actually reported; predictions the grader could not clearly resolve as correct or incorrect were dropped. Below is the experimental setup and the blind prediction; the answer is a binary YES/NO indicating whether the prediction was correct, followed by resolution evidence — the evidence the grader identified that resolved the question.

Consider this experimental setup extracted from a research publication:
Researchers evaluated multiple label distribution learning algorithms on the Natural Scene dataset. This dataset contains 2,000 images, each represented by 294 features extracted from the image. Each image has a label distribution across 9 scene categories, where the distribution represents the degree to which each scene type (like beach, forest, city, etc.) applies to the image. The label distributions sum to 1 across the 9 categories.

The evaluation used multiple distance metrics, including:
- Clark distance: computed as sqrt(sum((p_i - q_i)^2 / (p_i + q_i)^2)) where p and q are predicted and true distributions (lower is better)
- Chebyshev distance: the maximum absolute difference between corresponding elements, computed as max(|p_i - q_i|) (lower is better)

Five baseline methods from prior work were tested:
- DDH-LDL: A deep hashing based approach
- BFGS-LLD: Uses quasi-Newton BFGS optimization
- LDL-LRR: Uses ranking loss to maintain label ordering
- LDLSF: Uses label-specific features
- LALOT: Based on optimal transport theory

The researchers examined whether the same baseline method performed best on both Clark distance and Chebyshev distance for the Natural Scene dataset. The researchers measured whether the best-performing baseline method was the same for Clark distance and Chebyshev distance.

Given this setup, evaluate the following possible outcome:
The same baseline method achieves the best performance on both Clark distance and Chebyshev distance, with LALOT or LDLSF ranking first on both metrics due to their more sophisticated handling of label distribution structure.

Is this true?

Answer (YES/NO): NO